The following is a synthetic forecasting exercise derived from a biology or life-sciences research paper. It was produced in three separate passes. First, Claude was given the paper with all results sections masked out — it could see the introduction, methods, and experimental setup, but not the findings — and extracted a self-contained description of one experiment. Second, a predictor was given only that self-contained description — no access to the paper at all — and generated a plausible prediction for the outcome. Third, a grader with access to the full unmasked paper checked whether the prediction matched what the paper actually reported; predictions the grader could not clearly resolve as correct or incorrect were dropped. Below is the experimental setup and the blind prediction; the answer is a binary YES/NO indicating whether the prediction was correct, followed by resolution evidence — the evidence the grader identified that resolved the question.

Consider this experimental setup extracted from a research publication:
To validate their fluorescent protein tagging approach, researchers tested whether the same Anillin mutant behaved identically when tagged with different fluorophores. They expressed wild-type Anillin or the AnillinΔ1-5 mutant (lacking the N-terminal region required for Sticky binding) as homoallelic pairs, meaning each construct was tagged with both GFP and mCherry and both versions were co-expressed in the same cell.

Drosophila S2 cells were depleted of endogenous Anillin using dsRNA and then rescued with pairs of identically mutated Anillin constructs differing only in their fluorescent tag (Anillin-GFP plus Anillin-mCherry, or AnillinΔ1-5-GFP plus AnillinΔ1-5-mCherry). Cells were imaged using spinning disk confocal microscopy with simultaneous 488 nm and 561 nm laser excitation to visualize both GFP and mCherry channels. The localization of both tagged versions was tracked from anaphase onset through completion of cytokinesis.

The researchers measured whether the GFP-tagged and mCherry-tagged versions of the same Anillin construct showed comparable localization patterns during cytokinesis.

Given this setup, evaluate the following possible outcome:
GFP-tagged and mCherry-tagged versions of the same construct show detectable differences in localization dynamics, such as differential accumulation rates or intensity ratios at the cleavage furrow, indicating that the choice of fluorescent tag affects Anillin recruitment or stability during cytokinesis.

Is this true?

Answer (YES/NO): NO